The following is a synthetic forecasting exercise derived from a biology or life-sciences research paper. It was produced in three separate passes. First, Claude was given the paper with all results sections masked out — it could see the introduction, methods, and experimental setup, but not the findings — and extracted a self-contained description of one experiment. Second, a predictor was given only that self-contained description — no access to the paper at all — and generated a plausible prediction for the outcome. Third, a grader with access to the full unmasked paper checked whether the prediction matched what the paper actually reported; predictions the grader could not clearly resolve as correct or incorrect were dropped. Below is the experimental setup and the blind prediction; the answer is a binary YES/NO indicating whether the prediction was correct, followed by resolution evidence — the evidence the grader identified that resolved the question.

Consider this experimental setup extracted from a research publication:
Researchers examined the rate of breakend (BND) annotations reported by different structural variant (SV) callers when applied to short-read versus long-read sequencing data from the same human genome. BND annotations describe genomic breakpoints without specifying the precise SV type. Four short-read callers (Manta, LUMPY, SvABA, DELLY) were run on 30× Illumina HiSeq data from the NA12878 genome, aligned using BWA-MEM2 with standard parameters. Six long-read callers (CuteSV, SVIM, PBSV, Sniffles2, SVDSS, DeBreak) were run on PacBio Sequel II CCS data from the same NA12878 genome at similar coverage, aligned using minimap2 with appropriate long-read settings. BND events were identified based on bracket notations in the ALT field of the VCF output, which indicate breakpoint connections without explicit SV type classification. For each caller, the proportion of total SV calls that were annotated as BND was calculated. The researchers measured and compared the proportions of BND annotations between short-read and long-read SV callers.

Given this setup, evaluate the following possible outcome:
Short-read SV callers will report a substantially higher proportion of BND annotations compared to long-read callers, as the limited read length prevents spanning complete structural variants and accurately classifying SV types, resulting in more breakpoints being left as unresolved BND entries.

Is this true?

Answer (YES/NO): YES